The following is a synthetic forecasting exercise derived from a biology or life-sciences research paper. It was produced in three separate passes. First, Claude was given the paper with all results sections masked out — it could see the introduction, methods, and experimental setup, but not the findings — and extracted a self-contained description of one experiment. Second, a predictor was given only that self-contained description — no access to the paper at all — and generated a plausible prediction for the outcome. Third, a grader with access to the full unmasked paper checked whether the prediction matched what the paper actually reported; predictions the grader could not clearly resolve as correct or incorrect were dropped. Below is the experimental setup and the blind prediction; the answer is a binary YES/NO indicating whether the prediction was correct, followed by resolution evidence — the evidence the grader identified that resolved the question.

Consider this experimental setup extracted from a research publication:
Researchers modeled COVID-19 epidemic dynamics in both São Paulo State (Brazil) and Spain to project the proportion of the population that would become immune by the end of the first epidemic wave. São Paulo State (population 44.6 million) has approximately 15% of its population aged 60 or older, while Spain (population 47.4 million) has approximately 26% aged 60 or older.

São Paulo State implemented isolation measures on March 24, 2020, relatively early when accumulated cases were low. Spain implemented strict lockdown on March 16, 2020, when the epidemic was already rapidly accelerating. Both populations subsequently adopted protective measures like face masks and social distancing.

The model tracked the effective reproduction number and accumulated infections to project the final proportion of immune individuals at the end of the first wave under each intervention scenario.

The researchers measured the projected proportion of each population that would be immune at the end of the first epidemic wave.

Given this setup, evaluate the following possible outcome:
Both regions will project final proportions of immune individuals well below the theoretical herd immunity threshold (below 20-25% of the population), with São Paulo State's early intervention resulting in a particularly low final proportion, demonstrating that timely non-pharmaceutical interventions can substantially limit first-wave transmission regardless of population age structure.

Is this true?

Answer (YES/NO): NO